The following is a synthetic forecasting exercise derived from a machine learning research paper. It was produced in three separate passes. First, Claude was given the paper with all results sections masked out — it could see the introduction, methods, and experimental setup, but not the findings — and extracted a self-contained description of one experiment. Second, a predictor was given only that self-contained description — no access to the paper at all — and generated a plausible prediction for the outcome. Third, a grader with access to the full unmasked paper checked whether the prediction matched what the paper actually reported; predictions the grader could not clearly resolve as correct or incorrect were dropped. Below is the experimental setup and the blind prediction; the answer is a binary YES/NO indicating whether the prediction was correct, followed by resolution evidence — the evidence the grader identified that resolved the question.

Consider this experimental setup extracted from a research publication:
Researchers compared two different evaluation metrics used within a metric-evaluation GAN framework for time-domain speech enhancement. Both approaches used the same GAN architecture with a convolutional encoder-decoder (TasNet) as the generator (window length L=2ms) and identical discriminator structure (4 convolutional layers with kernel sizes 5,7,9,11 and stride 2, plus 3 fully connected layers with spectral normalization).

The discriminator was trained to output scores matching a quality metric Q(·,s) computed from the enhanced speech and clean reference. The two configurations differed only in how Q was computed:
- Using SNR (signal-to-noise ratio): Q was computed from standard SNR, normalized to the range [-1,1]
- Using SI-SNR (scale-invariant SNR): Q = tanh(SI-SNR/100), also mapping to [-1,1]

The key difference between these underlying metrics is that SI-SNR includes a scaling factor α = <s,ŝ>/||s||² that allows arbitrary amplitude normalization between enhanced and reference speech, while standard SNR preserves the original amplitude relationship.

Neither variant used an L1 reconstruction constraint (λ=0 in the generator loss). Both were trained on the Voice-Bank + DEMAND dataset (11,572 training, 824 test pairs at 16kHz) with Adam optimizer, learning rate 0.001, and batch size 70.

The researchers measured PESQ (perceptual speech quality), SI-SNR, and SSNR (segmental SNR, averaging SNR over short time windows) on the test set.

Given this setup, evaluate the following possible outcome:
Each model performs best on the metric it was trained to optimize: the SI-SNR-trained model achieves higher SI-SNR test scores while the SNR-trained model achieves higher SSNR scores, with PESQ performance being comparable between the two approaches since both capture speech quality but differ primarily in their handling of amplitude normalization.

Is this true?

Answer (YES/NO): NO